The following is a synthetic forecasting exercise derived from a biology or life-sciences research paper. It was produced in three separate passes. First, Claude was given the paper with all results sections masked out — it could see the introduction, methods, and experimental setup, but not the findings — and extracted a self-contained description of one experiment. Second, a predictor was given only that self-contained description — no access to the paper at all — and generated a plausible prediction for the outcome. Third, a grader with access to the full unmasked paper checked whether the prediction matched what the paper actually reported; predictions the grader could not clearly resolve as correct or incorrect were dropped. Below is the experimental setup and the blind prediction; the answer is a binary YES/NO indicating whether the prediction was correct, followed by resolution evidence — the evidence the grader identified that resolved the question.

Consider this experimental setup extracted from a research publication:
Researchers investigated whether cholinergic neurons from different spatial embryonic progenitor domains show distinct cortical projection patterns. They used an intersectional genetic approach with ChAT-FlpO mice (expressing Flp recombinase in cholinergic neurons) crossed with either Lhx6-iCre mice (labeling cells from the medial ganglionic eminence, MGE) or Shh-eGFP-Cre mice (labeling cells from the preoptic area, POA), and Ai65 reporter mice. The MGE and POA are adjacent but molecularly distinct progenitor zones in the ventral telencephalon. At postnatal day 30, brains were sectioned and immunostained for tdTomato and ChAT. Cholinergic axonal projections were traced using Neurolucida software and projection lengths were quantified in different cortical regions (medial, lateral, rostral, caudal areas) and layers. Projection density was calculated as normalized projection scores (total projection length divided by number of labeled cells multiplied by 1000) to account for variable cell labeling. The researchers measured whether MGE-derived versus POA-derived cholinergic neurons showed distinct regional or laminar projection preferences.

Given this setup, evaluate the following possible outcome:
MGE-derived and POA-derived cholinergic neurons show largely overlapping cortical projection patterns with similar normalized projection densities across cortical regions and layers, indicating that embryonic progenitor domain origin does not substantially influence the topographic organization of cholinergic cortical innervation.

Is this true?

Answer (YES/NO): YES